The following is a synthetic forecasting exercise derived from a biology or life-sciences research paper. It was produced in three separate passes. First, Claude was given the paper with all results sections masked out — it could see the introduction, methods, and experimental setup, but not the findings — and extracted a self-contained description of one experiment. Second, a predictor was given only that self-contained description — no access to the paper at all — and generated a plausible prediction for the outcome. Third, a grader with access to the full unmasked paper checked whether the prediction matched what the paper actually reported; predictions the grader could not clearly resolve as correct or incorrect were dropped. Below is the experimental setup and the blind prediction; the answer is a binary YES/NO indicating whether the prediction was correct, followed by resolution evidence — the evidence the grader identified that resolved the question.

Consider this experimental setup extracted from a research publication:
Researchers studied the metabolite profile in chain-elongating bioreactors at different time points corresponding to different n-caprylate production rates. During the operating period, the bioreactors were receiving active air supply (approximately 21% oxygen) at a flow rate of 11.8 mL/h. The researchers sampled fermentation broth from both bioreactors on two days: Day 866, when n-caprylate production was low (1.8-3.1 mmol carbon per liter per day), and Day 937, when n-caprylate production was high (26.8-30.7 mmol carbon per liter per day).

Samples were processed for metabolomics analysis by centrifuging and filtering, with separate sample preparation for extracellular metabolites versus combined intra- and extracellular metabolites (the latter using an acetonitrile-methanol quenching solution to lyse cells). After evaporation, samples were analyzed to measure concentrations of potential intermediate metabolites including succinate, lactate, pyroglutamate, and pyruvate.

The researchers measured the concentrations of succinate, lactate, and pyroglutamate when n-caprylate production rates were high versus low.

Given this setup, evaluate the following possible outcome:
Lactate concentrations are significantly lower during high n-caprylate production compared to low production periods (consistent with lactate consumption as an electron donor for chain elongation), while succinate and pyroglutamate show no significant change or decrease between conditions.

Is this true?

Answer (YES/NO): NO